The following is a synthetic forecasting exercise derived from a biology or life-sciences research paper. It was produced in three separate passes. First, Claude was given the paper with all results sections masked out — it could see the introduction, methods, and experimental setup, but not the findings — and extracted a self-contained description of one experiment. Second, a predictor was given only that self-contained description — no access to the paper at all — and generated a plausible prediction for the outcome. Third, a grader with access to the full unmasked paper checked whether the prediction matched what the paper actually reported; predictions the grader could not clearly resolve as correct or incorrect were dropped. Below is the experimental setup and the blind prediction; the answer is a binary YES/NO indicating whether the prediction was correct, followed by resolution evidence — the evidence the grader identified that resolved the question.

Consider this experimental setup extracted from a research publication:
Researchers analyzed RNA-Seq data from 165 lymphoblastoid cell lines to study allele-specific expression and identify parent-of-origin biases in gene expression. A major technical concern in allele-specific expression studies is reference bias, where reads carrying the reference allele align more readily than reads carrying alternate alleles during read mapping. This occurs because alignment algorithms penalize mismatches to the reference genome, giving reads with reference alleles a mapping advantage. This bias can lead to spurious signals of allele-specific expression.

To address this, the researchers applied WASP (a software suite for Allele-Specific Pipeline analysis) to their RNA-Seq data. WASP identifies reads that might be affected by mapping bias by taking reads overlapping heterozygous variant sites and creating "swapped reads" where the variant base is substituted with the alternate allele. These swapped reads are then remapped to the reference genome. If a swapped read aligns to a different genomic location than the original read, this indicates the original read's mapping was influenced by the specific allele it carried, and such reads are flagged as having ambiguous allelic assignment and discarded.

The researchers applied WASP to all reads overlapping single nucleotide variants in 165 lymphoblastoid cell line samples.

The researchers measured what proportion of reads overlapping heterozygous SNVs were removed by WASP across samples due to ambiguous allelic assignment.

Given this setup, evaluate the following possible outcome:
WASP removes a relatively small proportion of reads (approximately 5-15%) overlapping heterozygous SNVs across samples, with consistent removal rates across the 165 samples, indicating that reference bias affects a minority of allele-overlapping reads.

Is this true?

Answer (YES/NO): NO